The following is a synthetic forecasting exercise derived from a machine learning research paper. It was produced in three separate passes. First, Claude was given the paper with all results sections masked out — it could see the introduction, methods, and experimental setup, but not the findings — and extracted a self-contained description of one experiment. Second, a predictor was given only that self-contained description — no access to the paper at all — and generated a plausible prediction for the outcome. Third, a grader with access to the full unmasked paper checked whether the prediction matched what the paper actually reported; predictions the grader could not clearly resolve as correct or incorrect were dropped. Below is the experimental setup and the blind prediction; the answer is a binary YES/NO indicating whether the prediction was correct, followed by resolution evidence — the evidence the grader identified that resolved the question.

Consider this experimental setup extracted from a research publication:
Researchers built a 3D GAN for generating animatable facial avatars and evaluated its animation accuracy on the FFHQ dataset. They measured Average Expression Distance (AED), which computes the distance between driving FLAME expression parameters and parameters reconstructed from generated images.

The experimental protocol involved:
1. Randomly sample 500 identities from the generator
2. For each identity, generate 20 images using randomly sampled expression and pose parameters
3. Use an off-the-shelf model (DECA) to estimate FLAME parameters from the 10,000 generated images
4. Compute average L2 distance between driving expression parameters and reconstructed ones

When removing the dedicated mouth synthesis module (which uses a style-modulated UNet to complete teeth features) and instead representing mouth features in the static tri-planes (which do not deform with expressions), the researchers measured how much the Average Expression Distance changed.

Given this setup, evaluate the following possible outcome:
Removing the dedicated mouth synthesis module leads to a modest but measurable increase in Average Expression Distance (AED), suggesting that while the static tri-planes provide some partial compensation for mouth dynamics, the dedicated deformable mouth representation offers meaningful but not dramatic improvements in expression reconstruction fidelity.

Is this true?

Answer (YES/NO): NO